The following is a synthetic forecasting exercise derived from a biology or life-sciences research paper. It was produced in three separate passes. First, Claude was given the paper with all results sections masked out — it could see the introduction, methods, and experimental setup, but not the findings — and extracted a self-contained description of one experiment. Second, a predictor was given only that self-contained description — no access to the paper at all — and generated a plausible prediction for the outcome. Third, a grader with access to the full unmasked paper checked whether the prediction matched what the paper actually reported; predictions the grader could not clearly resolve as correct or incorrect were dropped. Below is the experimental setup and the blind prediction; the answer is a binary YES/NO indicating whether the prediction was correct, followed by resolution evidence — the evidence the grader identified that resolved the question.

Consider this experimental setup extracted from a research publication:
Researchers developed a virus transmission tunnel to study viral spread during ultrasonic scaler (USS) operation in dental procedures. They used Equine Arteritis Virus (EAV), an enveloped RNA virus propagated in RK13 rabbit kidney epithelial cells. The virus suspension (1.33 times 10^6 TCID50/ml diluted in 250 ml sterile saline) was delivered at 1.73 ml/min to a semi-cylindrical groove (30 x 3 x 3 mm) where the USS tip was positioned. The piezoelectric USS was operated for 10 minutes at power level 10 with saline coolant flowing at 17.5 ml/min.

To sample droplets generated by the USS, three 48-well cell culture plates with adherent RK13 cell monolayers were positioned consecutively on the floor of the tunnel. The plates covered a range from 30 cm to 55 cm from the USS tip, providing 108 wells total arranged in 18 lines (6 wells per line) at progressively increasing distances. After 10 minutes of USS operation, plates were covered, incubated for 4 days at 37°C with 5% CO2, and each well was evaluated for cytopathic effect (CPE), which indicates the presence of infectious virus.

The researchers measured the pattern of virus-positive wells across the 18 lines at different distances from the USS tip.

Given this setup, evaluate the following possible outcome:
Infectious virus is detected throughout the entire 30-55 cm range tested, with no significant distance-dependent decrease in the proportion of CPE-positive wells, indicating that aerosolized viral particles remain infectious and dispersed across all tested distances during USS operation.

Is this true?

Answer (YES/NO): NO